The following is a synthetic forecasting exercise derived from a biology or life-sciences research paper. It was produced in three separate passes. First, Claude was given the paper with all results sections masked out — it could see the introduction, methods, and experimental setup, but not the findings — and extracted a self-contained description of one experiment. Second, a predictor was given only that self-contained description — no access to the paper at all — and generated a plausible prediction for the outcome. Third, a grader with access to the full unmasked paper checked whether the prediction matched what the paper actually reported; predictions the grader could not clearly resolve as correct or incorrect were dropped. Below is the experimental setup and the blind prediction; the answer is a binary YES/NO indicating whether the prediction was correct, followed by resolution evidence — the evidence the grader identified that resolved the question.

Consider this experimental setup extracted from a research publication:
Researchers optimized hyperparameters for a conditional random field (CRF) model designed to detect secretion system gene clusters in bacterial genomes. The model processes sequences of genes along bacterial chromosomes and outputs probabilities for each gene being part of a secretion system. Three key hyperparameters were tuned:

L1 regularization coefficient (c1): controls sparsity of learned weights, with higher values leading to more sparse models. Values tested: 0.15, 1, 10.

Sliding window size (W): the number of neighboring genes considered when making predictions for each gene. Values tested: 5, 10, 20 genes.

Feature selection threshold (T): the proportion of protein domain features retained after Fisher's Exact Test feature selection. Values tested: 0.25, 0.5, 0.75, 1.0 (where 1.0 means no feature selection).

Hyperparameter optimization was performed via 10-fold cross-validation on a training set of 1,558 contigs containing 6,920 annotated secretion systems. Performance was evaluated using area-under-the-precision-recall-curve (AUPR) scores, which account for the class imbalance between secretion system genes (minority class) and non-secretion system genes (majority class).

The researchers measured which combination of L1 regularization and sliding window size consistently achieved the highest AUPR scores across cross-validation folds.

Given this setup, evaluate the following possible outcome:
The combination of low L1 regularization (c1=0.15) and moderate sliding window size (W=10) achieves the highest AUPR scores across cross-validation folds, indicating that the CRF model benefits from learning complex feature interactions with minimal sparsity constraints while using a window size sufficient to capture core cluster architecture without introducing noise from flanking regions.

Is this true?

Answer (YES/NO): NO